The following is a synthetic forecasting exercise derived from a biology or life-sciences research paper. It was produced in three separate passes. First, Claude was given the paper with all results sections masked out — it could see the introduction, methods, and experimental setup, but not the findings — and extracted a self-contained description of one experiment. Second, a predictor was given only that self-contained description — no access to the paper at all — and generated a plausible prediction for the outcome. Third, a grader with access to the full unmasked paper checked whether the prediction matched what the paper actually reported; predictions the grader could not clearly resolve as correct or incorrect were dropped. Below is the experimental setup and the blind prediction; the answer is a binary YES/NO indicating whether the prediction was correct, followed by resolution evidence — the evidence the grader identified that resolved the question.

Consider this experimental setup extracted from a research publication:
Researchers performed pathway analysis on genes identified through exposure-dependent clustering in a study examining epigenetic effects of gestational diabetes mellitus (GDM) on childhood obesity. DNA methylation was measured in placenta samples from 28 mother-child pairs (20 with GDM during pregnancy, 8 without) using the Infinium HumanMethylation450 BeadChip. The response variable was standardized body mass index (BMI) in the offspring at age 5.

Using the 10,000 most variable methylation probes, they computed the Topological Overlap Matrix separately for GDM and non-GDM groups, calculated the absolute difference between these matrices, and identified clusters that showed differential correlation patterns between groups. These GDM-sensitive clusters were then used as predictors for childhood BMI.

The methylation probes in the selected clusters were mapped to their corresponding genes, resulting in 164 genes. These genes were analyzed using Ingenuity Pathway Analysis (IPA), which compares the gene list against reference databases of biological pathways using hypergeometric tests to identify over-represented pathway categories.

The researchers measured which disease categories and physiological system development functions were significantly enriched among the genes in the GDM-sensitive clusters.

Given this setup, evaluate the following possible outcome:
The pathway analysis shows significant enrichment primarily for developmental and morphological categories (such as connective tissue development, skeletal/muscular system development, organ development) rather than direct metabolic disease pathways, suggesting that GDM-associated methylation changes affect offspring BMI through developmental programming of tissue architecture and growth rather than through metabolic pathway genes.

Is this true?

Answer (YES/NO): NO